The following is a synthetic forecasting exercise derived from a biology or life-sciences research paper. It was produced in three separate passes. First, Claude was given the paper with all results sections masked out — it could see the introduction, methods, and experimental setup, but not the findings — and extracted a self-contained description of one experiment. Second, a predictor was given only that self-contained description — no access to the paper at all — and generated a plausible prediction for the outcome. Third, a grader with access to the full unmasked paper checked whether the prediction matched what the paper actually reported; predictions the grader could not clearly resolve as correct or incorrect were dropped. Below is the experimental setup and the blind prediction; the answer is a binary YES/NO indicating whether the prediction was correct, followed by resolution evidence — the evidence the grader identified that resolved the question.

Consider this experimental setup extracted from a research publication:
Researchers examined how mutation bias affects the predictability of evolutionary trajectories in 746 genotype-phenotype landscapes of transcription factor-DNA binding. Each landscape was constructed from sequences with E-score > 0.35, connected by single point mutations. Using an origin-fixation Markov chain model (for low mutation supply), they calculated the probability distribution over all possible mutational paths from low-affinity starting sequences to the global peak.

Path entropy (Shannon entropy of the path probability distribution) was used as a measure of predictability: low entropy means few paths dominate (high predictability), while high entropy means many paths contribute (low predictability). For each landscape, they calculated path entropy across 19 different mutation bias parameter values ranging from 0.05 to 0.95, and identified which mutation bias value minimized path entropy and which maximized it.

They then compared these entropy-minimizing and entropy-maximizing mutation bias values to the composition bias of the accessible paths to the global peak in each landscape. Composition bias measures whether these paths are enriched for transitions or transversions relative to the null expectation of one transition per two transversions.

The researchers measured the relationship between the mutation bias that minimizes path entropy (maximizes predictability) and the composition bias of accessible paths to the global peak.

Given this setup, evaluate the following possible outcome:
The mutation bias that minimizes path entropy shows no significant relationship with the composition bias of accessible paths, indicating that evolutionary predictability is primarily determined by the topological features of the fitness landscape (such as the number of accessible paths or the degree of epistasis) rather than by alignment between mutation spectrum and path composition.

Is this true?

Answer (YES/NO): NO